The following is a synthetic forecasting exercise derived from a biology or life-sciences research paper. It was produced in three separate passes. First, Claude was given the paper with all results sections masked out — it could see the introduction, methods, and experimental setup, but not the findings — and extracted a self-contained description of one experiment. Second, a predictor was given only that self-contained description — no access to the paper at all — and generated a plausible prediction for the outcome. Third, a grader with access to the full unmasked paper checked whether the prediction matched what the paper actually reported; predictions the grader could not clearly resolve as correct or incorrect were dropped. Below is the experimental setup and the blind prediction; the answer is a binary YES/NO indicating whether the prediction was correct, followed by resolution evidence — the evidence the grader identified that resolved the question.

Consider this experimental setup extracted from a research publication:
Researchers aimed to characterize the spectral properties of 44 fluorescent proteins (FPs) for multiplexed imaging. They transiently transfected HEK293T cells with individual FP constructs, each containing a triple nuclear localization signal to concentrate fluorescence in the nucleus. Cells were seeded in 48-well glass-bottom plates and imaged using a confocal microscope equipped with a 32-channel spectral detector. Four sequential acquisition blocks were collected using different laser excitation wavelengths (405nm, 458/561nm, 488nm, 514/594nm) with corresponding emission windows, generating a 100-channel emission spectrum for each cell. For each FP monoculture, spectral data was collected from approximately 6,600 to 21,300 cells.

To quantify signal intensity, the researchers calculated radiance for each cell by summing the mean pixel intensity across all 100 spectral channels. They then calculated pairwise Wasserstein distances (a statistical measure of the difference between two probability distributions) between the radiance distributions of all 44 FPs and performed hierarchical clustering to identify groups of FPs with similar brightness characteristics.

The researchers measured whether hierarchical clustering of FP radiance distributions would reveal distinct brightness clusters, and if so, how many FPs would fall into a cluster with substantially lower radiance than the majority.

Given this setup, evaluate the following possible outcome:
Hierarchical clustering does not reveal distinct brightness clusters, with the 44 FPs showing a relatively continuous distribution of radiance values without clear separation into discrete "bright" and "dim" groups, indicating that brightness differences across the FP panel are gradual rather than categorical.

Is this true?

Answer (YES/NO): NO